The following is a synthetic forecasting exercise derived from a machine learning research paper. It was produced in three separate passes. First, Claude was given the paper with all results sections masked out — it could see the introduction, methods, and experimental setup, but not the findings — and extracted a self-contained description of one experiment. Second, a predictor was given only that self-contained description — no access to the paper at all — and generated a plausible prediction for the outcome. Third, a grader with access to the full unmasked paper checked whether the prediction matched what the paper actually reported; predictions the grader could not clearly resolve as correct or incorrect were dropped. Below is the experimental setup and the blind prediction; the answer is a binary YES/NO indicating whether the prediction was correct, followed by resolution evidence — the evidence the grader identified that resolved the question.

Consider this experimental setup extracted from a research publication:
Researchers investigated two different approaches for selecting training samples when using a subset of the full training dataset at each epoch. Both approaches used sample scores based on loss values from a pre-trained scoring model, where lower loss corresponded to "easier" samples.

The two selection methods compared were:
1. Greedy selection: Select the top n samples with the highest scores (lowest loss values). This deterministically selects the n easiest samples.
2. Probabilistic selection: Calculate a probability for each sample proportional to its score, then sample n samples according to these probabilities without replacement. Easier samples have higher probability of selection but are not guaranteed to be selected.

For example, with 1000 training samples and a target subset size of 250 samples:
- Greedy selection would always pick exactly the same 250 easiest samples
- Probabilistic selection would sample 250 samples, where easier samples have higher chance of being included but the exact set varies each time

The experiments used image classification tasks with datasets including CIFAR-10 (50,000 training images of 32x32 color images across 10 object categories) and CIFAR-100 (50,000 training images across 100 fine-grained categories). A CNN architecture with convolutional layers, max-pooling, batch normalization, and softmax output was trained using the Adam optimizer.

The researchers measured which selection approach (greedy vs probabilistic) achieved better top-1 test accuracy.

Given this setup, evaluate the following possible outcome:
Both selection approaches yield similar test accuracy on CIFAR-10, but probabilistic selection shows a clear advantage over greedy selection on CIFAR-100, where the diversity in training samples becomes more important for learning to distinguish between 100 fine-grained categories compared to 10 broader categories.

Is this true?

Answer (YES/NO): NO